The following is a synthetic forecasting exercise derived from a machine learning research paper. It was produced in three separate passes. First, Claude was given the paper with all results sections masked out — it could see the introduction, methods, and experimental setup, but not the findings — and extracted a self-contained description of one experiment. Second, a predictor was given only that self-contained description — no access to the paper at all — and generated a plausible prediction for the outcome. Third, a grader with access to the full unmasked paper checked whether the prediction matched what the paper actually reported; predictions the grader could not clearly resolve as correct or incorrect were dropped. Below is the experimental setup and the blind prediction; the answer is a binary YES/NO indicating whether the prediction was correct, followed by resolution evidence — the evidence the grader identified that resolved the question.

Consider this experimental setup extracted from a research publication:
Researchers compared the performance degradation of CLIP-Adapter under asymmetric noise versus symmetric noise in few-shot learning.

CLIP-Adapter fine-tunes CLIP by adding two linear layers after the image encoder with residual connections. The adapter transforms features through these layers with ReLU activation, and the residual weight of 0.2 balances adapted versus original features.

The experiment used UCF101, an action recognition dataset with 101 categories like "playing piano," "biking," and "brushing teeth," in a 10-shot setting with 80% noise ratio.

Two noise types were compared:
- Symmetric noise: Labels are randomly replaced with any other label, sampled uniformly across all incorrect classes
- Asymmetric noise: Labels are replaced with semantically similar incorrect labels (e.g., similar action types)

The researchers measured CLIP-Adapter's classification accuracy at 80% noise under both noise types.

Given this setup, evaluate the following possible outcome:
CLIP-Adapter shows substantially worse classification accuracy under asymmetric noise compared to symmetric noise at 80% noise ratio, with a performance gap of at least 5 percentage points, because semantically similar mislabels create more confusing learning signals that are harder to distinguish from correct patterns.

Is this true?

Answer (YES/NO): NO